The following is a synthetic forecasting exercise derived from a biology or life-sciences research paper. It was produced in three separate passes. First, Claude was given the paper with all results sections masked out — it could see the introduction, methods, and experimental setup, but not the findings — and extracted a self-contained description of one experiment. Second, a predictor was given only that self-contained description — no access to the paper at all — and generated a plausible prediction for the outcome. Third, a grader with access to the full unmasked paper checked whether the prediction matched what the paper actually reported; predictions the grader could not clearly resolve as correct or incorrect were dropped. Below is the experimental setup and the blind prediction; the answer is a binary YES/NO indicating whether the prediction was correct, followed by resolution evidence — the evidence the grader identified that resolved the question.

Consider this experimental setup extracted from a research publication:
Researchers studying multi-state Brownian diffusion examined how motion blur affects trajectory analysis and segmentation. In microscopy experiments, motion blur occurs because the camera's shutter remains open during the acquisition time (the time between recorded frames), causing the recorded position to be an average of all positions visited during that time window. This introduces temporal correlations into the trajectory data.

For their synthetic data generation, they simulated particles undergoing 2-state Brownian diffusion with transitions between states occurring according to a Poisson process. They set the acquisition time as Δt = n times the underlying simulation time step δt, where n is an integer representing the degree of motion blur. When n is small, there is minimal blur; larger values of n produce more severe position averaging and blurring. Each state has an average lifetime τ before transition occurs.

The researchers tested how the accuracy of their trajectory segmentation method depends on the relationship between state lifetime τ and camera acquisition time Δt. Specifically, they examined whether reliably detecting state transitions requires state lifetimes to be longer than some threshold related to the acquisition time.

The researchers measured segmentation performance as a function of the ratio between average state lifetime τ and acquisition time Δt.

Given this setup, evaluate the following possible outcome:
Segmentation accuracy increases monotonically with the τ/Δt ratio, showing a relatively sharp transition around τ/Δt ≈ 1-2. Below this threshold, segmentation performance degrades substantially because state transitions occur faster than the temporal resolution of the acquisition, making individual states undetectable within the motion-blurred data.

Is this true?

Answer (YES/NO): NO